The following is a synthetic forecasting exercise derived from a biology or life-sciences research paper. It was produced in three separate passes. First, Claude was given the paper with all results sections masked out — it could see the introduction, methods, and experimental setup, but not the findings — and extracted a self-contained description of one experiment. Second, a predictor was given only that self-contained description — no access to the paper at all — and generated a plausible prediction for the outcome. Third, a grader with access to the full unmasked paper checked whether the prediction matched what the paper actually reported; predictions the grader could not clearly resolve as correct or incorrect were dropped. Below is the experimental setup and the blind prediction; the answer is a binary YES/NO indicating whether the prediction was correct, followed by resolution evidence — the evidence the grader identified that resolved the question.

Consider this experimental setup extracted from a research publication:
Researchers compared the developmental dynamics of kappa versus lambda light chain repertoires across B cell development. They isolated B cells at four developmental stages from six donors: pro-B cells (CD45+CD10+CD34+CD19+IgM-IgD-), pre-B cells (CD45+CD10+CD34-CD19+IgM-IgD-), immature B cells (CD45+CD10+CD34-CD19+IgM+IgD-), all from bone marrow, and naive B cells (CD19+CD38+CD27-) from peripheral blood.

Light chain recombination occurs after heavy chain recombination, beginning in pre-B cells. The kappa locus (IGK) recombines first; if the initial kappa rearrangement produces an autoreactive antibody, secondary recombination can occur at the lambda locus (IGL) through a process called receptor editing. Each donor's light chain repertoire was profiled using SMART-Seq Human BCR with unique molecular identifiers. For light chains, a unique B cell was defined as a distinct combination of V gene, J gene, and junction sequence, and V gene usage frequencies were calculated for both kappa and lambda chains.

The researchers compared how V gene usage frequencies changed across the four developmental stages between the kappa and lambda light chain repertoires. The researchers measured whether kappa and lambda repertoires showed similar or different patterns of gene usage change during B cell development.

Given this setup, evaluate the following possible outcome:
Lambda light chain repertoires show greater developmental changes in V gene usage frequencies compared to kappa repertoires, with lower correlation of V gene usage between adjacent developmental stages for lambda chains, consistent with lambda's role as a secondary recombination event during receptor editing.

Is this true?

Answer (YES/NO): NO